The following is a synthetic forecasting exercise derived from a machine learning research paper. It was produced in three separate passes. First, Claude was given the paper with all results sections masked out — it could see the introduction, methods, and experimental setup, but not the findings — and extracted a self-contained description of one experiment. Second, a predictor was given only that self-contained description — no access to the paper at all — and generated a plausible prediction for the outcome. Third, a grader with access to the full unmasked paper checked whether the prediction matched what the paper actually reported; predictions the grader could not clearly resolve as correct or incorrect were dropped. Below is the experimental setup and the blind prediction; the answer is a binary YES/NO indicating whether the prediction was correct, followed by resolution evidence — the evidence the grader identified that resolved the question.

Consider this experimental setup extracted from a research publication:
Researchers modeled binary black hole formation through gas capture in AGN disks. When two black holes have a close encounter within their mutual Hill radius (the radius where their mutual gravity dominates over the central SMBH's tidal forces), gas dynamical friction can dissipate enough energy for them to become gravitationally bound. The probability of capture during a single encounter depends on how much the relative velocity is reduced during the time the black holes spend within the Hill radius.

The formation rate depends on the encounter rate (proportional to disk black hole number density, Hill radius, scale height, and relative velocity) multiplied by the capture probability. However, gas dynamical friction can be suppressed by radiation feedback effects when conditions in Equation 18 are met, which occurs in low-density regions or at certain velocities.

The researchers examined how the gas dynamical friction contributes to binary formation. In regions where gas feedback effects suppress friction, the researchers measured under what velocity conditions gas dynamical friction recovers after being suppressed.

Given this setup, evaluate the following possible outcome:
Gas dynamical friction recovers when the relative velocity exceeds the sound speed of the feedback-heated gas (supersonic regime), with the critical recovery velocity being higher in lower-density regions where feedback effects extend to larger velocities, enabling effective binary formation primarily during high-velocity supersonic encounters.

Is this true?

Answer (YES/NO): NO